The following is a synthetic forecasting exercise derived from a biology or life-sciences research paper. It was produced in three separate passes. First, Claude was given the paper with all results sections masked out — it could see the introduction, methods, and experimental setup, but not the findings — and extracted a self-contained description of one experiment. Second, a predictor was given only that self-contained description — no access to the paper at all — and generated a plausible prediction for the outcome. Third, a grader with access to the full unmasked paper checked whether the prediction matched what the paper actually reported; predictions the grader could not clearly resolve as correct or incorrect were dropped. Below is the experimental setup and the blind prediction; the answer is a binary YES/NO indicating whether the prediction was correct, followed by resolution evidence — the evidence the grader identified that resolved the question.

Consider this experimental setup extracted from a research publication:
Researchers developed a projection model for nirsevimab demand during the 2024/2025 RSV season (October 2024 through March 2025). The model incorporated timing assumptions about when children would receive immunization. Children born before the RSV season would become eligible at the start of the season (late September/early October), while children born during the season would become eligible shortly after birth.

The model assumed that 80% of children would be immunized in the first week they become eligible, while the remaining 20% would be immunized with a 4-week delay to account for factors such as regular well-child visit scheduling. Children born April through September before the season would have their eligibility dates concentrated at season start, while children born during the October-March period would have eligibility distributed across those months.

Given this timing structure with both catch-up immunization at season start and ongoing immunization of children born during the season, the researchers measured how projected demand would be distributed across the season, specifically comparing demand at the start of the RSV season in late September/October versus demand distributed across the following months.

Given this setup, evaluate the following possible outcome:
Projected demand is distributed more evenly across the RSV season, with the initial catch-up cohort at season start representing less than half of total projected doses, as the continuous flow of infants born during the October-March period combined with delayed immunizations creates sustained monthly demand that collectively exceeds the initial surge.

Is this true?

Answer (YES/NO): NO